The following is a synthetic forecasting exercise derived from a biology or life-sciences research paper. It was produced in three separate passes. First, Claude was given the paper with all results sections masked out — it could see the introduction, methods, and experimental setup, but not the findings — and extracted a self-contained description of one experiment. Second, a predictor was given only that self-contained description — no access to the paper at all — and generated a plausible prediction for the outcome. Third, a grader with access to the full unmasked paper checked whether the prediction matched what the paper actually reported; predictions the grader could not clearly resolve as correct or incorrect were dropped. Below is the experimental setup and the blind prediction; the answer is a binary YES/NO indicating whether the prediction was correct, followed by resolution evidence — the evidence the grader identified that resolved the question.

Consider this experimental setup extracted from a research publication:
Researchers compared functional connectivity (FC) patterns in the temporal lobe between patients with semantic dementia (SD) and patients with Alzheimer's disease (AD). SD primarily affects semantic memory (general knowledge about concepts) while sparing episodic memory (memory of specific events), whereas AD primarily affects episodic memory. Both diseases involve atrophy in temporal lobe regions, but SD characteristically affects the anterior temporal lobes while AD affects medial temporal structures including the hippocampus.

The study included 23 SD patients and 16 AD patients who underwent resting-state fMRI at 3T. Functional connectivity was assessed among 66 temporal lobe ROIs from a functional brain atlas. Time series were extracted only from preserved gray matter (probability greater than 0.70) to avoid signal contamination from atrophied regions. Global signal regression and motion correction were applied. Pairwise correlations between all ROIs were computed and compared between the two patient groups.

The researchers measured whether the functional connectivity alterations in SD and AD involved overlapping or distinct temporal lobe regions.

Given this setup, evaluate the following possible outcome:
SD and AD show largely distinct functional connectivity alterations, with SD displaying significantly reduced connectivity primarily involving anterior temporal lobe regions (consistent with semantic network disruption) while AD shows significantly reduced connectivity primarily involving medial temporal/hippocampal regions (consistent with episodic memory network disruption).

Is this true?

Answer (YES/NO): NO